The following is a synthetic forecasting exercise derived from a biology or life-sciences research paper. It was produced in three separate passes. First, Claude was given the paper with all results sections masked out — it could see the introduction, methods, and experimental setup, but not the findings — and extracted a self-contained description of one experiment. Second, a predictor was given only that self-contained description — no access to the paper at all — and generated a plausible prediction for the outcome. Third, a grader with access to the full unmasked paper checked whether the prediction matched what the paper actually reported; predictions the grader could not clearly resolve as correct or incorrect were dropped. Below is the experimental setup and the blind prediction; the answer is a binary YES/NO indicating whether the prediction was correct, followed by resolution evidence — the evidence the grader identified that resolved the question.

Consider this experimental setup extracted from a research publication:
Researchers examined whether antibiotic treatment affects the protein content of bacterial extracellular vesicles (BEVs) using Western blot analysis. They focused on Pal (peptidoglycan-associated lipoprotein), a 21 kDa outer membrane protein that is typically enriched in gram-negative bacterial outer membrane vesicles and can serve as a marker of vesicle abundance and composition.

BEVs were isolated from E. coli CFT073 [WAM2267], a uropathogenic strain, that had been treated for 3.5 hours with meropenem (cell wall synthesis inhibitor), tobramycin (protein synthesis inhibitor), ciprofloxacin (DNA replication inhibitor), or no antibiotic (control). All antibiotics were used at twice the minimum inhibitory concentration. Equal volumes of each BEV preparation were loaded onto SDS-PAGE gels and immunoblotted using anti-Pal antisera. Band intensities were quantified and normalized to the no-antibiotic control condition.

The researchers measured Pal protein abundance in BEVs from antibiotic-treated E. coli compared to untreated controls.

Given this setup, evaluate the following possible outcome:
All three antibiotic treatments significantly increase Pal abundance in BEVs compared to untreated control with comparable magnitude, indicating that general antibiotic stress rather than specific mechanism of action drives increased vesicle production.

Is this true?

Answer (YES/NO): NO